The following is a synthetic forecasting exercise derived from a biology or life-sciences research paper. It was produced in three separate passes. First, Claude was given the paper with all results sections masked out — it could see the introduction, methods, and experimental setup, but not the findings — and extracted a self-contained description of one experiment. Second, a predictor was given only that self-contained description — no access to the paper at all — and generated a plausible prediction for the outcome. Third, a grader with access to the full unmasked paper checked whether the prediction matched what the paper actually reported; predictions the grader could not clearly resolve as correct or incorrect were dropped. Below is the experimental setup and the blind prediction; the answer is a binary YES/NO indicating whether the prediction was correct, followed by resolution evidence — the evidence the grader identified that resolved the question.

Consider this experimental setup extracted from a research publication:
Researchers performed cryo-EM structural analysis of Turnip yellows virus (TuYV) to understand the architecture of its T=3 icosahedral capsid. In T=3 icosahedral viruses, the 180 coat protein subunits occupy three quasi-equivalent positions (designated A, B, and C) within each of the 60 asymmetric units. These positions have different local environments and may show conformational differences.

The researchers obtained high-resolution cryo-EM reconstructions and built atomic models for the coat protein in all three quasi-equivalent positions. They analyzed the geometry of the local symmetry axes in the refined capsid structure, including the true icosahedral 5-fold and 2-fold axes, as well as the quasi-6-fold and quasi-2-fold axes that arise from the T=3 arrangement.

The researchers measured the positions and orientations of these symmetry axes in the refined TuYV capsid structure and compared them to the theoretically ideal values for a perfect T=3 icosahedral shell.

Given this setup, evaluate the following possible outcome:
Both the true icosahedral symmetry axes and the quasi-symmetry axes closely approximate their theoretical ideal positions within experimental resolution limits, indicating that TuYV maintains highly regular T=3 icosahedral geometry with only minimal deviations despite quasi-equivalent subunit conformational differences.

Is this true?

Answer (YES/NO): NO